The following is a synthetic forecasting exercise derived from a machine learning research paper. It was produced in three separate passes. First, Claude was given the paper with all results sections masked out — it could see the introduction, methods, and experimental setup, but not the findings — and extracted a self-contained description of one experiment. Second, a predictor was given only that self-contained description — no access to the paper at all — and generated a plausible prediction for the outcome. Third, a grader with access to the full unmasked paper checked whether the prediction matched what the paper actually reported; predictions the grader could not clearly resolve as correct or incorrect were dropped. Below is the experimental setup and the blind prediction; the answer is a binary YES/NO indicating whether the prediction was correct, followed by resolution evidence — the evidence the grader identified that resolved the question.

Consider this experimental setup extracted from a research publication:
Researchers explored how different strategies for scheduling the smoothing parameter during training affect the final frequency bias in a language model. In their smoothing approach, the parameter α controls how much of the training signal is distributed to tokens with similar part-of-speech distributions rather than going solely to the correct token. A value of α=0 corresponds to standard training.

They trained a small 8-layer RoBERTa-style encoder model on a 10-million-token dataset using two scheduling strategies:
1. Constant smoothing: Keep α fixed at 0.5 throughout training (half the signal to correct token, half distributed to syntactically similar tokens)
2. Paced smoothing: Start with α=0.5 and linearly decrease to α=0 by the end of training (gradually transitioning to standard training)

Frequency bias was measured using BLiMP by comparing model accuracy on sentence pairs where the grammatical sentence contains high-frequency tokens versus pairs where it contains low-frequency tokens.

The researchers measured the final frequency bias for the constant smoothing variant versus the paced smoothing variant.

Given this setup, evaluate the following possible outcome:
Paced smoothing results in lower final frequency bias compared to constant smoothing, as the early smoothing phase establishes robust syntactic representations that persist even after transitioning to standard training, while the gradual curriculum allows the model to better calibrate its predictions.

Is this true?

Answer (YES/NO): NO